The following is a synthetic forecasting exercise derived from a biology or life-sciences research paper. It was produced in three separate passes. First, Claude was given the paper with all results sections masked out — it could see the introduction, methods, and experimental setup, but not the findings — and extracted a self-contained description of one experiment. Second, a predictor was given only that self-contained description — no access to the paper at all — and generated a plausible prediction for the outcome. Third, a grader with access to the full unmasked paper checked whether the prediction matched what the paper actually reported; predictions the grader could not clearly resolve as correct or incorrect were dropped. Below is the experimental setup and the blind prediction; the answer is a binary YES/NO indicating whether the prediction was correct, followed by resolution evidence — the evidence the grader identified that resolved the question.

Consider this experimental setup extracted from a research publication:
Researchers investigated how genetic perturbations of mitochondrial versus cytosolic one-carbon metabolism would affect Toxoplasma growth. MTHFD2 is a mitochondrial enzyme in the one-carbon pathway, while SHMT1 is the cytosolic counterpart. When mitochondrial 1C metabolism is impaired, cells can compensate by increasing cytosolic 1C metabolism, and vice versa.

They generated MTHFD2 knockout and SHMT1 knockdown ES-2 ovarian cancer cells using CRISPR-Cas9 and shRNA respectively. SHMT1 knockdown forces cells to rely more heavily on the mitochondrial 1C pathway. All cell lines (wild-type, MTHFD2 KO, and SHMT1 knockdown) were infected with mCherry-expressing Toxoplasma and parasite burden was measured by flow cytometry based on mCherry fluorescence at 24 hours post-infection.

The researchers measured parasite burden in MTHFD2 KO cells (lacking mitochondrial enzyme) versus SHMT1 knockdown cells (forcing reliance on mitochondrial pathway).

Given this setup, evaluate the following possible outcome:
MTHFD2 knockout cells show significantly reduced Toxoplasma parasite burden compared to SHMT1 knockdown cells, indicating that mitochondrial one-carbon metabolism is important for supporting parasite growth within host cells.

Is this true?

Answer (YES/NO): NO